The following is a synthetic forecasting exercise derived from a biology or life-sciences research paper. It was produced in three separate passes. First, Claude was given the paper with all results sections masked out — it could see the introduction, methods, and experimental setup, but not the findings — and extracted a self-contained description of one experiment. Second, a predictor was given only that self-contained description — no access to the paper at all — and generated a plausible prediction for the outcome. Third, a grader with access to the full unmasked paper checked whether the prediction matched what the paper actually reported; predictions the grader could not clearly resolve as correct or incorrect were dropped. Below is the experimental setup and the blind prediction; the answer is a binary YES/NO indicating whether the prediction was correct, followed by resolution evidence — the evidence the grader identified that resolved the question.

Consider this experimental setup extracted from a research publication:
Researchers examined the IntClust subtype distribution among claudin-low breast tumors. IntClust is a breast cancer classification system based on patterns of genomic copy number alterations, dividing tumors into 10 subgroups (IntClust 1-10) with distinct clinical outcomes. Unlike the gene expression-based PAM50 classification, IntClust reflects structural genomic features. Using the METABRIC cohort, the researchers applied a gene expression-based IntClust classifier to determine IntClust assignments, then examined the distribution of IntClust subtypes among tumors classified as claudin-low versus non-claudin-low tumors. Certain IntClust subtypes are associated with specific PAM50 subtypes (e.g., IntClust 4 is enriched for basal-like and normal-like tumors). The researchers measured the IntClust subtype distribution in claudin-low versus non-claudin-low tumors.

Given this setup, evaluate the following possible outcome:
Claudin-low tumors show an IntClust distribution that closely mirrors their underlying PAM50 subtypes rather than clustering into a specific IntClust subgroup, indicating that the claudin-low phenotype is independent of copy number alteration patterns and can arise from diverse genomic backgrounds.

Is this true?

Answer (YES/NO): NO